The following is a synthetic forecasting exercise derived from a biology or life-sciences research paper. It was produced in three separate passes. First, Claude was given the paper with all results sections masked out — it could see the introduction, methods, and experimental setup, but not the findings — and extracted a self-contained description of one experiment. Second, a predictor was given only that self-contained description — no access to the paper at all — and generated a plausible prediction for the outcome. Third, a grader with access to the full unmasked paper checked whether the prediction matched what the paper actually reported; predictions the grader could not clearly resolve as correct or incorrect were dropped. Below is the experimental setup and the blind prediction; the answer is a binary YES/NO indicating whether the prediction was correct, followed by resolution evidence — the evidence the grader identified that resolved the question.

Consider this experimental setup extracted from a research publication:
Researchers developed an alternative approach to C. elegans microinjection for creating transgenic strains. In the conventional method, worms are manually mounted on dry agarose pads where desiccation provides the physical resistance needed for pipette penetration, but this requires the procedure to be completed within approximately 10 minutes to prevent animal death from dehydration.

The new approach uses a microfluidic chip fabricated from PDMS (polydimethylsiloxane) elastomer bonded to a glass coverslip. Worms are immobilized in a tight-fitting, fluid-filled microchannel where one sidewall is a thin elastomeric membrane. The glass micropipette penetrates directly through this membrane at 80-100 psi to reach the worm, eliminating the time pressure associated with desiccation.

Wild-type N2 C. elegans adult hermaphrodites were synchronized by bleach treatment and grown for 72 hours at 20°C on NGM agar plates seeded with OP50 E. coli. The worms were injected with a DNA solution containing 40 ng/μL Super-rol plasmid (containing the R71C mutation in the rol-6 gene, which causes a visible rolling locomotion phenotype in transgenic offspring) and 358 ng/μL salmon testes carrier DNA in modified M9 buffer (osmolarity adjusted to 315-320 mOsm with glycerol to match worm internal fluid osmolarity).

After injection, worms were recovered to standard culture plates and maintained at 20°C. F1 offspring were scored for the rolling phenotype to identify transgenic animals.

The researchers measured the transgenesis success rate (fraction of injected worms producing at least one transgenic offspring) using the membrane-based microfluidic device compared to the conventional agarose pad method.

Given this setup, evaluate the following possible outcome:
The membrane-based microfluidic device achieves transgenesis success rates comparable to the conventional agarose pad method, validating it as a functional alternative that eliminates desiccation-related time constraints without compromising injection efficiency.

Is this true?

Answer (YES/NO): YES